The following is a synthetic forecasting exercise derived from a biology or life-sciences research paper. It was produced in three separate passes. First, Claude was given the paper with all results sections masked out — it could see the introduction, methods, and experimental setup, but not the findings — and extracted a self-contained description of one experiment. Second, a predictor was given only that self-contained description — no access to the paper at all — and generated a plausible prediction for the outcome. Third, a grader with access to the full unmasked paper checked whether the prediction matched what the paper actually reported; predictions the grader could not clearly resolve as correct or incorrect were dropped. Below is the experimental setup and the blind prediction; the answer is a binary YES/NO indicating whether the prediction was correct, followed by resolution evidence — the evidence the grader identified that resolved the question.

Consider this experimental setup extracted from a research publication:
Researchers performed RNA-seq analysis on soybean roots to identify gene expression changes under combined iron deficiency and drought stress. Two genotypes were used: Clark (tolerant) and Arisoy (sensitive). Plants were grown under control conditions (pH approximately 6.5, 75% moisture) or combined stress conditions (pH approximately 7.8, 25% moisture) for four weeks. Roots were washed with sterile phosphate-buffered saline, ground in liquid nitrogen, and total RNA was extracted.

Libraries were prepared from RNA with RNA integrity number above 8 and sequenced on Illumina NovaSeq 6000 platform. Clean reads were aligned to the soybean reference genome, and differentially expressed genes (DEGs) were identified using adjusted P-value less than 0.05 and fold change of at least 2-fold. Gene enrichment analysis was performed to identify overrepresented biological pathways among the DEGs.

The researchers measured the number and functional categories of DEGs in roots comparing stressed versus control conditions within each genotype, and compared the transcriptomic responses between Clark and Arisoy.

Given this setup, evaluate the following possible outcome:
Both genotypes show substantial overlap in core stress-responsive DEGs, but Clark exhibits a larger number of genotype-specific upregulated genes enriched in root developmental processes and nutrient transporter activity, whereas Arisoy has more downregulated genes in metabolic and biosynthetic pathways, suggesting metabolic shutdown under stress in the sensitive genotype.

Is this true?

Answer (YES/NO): NO